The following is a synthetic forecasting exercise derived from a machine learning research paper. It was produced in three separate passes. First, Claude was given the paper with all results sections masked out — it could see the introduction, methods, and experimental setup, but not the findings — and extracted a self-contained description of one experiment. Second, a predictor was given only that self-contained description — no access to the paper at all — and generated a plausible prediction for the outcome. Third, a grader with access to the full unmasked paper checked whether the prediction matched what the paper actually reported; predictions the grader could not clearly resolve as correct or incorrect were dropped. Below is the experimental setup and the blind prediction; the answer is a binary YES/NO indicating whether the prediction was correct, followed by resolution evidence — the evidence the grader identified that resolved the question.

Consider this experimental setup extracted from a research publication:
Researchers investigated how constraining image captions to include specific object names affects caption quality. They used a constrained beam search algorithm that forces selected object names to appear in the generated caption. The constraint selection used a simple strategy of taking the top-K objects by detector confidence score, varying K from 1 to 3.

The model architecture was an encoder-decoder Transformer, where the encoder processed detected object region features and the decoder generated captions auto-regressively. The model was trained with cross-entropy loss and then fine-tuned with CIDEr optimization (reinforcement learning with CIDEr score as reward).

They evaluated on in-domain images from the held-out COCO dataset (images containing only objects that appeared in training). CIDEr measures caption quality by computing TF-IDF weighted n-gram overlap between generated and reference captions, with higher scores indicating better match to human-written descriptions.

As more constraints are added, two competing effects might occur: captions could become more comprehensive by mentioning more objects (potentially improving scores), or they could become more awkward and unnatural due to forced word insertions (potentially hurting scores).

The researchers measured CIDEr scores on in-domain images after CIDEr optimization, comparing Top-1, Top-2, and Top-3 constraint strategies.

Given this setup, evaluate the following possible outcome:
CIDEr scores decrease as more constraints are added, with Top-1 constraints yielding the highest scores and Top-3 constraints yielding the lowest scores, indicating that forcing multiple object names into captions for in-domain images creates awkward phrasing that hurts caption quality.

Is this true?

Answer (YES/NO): YES